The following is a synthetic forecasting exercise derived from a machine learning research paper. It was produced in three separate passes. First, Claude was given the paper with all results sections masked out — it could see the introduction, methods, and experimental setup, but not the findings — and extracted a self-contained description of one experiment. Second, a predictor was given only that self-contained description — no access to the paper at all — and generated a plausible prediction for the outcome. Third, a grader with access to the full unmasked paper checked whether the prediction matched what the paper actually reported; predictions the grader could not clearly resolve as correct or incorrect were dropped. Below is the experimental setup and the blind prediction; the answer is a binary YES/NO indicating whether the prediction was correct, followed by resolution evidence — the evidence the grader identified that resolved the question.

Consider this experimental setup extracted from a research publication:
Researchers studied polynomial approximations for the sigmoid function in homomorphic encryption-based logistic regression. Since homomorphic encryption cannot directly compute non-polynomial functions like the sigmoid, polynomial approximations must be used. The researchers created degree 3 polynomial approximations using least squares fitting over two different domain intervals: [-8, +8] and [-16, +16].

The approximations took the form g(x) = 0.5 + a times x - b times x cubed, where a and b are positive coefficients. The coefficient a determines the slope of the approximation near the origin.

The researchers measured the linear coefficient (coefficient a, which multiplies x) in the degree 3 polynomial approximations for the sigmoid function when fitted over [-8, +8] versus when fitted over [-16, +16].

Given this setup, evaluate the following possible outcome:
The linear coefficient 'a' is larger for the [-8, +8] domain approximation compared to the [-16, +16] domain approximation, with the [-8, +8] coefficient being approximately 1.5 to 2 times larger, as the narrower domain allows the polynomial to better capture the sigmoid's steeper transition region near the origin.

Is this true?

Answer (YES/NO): YES